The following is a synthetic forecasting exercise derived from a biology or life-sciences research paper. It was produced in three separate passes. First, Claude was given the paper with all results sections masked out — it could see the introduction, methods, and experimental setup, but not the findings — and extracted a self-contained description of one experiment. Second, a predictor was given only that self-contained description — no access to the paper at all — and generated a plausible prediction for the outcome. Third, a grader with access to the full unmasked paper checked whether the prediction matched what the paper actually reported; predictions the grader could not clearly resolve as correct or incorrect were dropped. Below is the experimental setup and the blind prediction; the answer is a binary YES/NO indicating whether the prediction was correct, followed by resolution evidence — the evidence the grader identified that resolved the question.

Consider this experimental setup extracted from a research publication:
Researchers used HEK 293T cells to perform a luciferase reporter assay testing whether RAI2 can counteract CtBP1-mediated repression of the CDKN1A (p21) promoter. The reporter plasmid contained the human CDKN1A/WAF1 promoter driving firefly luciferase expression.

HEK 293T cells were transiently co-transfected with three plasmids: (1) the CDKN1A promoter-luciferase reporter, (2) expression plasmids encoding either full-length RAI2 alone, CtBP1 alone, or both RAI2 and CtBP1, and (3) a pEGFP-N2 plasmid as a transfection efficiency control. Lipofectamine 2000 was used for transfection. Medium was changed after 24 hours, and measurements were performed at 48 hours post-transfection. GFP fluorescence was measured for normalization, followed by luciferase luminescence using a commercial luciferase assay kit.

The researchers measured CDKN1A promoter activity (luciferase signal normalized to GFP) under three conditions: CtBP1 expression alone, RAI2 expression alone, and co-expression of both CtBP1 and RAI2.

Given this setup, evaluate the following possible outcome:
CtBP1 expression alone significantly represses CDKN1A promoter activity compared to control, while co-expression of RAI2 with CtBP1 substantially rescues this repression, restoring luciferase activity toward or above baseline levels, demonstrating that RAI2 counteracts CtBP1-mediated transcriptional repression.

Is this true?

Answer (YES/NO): YES